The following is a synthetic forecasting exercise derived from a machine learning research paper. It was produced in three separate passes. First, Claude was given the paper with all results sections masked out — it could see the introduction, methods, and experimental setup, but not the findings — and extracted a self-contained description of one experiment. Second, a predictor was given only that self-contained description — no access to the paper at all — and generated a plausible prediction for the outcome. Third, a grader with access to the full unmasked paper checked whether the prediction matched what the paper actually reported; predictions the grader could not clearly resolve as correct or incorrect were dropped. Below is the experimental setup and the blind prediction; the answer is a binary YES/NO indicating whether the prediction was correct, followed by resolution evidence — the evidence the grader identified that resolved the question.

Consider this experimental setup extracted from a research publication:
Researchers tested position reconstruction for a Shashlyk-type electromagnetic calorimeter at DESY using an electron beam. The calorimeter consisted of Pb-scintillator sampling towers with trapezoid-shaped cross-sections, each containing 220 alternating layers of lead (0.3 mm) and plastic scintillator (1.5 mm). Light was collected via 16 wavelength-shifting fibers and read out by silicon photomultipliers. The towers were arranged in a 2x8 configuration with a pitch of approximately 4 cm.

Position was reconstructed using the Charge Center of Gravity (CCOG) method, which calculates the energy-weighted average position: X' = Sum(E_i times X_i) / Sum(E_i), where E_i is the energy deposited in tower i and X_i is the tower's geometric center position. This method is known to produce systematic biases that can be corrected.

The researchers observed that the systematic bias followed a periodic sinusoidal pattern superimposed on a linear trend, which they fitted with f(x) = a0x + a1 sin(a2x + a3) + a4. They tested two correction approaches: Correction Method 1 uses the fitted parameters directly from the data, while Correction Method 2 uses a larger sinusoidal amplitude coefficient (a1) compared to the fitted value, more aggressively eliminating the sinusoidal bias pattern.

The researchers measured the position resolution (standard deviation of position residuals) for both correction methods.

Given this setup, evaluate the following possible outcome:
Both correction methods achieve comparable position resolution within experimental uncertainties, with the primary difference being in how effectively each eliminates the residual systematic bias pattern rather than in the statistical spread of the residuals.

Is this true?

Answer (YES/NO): NO